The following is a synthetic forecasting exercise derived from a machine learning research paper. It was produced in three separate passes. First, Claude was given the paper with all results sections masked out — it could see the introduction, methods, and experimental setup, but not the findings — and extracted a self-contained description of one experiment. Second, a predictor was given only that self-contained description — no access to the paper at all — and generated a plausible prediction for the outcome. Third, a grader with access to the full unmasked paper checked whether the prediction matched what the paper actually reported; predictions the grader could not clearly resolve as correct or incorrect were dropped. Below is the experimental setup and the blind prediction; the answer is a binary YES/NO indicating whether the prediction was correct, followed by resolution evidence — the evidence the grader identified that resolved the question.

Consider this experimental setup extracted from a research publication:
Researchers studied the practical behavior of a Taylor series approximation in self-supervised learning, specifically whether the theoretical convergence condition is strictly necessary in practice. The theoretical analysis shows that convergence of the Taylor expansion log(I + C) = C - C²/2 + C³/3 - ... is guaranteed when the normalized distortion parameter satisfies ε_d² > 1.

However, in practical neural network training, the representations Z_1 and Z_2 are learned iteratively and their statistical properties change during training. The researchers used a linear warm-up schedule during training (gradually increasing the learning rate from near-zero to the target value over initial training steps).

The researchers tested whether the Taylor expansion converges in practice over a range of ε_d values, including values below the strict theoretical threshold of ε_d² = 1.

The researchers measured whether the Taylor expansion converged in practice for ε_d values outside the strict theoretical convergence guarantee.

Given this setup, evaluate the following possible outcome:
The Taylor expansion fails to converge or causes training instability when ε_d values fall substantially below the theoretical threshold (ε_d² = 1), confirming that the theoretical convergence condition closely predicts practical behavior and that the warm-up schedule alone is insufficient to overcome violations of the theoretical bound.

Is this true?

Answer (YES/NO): NO